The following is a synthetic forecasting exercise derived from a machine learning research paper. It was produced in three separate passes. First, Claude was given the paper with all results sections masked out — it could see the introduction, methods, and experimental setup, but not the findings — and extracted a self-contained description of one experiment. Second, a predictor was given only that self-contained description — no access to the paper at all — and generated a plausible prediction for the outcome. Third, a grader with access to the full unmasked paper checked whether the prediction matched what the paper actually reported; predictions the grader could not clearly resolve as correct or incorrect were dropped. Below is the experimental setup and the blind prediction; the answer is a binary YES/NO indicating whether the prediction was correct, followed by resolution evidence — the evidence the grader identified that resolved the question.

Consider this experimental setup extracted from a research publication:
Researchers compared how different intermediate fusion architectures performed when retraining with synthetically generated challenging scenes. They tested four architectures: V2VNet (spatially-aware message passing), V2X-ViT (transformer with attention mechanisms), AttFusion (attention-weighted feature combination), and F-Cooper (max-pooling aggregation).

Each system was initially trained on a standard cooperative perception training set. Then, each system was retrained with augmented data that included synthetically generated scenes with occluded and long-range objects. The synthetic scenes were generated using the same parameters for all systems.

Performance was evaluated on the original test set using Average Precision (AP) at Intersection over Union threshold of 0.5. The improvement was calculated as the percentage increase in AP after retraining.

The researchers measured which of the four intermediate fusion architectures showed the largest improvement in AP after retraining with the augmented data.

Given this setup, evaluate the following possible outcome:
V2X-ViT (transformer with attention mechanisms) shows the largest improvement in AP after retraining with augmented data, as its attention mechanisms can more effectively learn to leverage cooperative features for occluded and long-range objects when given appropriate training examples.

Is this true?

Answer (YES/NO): NO